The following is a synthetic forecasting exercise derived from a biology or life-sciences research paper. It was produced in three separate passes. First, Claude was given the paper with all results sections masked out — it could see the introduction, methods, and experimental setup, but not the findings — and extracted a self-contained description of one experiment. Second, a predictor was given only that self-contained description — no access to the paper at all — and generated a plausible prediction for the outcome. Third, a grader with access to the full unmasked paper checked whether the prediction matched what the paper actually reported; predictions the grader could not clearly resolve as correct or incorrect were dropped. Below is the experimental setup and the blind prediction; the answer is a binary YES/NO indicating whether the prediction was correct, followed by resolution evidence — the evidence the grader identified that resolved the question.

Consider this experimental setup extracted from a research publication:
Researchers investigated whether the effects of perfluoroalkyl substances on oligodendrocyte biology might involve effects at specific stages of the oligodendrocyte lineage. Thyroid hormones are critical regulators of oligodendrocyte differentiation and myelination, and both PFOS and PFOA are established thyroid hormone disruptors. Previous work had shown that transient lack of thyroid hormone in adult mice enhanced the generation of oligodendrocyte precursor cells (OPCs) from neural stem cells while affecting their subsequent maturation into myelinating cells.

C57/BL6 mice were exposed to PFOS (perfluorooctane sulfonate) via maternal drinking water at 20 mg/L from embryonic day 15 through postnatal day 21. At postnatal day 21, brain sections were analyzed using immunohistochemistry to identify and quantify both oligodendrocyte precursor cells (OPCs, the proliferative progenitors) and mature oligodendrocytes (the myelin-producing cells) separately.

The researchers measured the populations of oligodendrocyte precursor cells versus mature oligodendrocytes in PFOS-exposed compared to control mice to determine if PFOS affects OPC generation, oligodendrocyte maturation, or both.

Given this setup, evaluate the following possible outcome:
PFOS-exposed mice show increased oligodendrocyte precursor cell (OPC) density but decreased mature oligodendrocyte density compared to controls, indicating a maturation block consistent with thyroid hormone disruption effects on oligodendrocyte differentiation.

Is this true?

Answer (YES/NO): YES